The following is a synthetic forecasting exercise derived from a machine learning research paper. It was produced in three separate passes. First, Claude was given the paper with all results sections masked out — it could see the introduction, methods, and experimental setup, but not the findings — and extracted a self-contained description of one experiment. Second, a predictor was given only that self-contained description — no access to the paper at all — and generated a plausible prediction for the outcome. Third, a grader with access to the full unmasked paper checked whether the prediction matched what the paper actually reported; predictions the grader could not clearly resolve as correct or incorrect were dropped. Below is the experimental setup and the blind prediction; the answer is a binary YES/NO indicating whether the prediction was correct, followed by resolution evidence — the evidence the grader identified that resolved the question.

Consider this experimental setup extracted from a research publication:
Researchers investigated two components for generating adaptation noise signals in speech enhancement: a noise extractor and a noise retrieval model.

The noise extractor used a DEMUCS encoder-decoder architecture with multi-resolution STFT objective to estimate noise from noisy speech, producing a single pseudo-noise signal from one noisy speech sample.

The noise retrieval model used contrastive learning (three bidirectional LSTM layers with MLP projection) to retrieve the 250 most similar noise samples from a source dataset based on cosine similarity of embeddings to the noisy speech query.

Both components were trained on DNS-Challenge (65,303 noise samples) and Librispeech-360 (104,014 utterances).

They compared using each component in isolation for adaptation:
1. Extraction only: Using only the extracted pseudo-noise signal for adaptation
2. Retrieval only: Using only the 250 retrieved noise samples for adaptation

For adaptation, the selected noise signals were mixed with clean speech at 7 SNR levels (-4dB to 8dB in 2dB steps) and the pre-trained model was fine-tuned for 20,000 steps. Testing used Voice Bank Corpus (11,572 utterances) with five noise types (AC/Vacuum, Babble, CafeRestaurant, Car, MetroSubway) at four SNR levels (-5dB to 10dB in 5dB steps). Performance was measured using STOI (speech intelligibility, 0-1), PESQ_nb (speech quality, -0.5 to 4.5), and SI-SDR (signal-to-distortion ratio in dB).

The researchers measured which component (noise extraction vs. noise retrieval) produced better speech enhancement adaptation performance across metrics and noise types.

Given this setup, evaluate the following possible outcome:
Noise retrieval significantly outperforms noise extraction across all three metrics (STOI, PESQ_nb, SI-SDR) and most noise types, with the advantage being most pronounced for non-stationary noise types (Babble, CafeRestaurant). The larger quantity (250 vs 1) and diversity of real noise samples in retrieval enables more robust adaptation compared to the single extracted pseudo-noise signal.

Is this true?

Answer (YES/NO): NO